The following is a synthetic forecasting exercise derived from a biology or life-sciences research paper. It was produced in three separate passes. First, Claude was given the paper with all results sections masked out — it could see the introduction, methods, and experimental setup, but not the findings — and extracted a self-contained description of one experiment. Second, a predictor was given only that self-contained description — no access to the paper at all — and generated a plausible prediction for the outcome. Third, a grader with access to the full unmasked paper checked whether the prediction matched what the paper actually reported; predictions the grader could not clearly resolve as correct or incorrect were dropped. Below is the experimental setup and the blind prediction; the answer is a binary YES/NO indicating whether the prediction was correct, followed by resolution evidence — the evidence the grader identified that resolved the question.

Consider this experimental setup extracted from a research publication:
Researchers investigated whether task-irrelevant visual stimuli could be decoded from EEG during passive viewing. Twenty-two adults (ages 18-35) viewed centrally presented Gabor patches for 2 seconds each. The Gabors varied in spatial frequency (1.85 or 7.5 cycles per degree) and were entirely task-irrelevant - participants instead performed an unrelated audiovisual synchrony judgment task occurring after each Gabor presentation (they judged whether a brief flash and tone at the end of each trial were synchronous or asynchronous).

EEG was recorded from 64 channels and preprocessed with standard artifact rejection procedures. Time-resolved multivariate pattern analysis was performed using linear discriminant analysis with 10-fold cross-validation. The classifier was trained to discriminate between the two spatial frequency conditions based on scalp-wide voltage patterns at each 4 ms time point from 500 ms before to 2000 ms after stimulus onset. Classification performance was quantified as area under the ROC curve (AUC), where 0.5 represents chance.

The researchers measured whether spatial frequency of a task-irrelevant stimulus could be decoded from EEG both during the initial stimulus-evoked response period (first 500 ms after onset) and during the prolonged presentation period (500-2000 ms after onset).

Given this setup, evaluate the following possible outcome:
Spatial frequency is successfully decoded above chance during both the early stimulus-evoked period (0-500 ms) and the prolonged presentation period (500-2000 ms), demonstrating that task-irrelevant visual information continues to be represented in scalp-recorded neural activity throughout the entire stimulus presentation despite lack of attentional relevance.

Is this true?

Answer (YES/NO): YES